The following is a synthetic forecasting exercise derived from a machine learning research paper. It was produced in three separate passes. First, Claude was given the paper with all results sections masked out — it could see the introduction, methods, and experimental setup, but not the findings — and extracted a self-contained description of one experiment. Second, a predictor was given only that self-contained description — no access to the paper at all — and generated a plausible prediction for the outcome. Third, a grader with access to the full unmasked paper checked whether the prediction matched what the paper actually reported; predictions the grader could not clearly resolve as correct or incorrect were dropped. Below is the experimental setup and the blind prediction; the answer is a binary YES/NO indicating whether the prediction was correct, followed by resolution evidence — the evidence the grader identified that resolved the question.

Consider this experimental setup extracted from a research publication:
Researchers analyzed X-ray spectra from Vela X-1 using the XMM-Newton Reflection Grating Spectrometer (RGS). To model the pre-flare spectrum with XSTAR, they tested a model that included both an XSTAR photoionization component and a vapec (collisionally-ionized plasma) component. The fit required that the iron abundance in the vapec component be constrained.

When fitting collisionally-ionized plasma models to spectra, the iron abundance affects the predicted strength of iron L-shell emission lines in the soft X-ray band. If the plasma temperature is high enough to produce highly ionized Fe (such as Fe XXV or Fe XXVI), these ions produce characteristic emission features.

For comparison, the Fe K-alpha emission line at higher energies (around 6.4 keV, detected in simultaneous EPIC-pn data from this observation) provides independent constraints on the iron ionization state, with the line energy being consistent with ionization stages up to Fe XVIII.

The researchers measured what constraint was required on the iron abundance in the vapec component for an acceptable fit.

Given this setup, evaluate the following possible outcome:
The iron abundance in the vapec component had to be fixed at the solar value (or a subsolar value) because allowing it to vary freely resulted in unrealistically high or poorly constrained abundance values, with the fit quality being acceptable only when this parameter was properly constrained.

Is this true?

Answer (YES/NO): NO